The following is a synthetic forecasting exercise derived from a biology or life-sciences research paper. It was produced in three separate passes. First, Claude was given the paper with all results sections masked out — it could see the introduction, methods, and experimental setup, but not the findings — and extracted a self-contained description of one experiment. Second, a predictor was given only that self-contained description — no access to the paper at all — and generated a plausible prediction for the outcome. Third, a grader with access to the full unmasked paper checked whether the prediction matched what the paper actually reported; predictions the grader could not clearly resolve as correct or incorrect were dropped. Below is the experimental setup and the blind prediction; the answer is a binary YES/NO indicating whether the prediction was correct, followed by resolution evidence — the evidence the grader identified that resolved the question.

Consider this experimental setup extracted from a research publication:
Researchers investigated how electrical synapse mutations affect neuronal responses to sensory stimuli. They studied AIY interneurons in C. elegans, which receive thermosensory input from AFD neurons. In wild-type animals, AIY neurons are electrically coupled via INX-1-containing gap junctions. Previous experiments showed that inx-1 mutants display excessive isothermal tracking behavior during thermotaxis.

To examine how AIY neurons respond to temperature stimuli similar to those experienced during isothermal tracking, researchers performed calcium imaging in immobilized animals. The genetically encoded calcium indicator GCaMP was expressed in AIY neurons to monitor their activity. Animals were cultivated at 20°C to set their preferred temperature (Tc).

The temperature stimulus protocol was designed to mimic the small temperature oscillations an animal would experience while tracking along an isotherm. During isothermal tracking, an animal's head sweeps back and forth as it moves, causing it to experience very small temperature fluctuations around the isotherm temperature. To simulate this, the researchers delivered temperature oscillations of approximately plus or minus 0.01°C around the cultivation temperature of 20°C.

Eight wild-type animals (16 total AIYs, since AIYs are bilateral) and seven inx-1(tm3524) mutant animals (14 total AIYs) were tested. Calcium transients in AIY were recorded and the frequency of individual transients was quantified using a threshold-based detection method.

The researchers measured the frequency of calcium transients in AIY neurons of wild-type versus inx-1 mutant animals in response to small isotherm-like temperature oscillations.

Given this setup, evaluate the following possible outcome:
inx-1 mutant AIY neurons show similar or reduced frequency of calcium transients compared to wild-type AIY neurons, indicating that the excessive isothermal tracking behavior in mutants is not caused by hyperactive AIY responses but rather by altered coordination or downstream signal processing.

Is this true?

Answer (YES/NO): NO